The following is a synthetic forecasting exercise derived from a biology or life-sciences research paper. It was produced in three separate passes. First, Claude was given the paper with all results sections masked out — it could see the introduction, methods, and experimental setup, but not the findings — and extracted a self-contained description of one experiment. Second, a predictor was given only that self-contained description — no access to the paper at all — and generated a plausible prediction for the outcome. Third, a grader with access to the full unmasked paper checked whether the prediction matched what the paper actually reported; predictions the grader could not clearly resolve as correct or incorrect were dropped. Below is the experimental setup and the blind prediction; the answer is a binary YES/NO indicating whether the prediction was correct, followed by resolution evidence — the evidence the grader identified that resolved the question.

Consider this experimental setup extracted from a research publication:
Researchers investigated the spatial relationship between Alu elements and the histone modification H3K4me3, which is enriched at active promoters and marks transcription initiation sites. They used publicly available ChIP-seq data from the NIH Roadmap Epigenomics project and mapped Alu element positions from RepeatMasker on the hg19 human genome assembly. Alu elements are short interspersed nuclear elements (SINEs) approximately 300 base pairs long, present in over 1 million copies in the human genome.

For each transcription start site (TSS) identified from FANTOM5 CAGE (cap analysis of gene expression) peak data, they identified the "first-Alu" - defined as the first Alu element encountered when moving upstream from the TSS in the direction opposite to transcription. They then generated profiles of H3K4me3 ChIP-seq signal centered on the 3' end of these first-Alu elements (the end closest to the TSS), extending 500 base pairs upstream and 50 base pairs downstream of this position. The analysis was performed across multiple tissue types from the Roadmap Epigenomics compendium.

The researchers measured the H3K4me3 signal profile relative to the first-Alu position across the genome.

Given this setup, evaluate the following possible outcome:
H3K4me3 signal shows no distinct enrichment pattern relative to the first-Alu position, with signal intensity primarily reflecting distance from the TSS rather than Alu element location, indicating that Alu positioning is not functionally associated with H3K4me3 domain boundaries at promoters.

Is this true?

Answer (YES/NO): NO